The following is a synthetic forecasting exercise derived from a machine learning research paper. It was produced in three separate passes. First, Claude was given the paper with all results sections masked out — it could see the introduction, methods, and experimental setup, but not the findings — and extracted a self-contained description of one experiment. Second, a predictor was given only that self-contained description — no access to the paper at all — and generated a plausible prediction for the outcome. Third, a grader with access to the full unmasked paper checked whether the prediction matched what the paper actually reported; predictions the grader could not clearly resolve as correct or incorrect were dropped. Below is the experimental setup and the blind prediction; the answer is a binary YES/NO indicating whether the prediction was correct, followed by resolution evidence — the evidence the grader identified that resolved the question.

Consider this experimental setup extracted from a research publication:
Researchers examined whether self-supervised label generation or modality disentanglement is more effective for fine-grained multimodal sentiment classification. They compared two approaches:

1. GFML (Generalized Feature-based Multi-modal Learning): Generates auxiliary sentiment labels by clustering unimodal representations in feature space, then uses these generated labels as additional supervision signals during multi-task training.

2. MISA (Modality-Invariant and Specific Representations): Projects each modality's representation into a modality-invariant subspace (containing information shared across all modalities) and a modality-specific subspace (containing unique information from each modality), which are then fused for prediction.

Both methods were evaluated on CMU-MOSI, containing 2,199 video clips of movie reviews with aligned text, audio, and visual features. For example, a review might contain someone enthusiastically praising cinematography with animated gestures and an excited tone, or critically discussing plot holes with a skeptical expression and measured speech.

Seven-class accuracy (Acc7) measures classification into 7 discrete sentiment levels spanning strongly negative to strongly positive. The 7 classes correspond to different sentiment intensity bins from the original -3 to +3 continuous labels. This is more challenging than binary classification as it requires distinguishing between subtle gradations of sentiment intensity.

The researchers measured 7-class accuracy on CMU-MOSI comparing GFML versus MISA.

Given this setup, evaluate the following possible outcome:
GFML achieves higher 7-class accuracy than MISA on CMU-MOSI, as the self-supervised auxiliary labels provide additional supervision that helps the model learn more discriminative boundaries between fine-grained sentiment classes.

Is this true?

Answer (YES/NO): YES